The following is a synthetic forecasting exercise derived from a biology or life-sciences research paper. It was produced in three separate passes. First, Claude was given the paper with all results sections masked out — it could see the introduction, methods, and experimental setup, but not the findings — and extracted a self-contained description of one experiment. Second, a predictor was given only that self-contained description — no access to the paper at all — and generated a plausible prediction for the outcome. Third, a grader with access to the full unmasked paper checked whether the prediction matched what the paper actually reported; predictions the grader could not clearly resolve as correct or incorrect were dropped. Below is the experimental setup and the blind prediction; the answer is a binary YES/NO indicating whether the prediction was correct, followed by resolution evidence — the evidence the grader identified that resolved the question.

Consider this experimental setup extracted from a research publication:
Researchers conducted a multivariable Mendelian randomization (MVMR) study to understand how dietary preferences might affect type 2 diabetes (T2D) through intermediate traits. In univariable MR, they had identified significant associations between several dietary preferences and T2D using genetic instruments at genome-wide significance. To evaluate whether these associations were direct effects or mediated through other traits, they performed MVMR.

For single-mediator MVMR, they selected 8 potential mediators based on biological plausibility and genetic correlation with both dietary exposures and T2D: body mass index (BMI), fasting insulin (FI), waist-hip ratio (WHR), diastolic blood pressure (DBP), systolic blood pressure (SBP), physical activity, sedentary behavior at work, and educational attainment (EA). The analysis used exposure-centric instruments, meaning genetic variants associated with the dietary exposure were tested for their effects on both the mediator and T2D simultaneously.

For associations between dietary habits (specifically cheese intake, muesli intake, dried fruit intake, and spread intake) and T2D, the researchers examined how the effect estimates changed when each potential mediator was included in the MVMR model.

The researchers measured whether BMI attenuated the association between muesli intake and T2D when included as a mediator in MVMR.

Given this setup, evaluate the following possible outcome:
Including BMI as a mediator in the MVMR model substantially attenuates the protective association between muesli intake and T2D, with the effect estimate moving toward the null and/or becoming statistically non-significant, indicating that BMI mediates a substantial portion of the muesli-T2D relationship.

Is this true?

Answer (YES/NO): YES